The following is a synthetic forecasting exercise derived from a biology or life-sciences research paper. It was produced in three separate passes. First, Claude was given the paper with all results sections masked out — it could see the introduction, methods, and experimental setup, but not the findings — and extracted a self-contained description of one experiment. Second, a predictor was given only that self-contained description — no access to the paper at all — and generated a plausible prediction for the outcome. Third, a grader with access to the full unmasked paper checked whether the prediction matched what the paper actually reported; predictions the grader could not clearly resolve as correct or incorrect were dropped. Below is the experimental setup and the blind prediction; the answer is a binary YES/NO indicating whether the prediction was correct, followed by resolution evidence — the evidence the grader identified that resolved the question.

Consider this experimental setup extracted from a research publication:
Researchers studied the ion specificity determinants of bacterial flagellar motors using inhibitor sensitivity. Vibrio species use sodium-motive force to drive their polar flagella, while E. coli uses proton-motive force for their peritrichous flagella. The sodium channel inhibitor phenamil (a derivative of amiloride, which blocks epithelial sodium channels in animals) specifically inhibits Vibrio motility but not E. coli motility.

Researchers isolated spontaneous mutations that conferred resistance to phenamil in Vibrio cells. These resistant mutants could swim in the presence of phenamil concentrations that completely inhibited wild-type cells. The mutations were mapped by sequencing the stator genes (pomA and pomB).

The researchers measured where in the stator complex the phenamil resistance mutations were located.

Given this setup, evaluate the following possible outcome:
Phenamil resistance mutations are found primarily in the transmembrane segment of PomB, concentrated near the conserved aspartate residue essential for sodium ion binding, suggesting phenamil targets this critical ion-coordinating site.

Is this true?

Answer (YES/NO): NO